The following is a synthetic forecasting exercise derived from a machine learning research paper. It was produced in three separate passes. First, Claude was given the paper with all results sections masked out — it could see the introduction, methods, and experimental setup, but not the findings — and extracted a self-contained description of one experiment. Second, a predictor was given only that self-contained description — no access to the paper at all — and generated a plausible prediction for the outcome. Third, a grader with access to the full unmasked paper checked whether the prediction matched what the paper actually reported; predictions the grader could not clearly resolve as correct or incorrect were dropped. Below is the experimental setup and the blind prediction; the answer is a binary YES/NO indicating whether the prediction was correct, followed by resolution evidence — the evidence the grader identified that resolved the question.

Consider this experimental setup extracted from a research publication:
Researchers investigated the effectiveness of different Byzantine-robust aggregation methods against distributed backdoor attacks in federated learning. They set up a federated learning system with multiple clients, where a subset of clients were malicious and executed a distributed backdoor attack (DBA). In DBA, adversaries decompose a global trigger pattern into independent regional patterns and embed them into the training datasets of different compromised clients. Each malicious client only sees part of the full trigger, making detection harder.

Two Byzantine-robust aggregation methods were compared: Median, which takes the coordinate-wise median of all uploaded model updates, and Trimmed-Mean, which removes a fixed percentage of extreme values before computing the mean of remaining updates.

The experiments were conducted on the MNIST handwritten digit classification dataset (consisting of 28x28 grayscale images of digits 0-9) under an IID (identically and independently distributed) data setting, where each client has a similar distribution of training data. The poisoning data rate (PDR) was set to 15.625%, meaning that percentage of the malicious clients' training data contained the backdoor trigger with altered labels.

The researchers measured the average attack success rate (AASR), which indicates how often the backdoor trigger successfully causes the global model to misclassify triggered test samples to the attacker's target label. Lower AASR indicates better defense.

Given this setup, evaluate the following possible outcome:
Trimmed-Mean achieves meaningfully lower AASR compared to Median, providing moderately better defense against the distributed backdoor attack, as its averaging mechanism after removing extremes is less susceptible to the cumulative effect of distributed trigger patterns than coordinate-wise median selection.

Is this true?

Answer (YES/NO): NO